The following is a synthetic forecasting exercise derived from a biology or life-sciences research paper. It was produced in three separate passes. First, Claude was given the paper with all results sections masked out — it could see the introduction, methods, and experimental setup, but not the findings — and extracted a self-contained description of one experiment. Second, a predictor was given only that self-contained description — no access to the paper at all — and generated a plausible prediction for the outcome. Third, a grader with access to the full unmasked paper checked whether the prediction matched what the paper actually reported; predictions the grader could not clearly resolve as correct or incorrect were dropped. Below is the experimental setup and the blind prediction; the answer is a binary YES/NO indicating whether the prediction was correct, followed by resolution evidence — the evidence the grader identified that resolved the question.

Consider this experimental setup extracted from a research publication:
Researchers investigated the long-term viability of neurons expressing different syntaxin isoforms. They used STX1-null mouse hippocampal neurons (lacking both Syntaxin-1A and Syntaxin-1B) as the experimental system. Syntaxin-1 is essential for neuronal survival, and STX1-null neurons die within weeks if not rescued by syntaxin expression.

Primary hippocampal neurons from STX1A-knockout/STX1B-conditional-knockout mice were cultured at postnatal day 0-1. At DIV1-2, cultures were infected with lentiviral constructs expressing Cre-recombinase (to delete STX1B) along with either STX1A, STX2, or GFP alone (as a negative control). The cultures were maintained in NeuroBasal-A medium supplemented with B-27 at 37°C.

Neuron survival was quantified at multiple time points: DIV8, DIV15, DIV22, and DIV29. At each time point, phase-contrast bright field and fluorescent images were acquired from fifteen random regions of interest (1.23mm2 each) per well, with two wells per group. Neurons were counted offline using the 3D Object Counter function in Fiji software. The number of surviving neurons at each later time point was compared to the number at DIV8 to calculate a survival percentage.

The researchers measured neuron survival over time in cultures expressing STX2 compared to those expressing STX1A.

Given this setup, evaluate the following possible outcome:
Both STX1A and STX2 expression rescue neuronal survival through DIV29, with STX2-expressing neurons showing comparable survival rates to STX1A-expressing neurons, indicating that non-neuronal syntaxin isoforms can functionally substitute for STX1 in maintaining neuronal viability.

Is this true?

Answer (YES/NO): YES